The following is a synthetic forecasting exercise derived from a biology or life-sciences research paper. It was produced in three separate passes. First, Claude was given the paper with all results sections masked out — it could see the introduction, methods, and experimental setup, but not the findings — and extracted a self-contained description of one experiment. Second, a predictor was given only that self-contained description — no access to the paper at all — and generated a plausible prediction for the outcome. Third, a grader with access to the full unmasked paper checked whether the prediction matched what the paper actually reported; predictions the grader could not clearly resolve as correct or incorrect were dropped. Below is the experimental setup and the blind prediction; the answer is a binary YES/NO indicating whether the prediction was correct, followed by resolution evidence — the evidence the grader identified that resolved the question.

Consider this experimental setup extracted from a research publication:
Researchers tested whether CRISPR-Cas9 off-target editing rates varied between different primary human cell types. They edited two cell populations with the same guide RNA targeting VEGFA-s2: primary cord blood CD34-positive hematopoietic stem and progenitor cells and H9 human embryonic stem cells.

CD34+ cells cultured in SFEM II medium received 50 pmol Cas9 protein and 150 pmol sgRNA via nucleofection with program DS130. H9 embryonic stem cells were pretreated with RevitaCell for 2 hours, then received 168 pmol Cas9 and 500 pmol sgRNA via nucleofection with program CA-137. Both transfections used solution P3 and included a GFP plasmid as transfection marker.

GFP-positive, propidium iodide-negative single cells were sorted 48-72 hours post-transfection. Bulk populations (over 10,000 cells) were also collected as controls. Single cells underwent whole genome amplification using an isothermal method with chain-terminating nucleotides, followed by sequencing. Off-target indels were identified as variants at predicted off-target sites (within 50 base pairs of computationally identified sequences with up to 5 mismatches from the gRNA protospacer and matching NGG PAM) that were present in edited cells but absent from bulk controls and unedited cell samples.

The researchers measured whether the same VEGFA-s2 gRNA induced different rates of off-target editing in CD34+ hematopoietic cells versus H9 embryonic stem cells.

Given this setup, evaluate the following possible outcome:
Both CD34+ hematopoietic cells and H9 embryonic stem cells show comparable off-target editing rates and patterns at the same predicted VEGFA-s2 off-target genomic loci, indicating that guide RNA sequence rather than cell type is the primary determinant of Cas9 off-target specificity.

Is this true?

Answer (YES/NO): NO